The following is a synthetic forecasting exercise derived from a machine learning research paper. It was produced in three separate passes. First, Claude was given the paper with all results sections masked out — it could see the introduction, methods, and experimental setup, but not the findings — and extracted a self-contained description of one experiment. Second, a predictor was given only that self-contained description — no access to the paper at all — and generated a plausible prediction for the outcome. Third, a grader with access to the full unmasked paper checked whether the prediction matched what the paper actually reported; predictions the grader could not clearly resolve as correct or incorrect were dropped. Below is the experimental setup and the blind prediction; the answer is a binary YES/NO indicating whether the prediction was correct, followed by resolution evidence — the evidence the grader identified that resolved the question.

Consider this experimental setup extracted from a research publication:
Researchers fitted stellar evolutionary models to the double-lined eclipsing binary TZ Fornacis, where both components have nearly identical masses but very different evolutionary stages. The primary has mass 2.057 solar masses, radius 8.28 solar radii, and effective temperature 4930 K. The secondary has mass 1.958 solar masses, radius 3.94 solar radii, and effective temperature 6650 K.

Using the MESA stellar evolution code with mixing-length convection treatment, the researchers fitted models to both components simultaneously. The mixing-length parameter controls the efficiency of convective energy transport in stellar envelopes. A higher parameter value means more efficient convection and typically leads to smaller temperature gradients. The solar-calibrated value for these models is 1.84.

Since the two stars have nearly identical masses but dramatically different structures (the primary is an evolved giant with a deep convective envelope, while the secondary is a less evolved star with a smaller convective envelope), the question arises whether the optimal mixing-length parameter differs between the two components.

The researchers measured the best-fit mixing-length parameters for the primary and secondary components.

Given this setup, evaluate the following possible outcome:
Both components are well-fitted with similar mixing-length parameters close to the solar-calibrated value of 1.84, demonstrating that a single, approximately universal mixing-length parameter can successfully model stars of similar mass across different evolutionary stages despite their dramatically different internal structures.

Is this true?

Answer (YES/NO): YES